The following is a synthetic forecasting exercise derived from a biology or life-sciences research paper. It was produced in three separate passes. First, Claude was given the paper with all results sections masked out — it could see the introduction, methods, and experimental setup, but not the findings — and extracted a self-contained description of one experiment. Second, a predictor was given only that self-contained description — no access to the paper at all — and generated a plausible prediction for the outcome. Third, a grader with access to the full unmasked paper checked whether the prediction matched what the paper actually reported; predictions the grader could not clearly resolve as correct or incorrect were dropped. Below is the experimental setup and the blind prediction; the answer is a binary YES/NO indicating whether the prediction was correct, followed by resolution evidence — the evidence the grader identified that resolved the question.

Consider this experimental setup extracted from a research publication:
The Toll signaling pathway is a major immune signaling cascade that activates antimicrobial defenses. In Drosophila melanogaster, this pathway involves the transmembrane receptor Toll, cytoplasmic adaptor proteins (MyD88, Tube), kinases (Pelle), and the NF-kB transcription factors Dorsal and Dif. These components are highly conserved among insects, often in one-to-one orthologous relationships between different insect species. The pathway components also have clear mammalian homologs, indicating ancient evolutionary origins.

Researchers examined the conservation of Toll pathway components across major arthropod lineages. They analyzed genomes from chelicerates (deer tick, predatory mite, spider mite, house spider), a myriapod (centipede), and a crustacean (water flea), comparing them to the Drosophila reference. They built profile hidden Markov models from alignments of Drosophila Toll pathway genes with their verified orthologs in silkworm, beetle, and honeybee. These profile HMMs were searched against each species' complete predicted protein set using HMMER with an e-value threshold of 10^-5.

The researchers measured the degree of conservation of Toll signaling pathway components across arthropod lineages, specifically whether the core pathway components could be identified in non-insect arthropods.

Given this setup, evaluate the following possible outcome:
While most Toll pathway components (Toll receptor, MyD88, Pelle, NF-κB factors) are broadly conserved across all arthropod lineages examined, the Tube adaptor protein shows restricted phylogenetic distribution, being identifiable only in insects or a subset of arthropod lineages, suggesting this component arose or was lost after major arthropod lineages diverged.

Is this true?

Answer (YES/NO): NO